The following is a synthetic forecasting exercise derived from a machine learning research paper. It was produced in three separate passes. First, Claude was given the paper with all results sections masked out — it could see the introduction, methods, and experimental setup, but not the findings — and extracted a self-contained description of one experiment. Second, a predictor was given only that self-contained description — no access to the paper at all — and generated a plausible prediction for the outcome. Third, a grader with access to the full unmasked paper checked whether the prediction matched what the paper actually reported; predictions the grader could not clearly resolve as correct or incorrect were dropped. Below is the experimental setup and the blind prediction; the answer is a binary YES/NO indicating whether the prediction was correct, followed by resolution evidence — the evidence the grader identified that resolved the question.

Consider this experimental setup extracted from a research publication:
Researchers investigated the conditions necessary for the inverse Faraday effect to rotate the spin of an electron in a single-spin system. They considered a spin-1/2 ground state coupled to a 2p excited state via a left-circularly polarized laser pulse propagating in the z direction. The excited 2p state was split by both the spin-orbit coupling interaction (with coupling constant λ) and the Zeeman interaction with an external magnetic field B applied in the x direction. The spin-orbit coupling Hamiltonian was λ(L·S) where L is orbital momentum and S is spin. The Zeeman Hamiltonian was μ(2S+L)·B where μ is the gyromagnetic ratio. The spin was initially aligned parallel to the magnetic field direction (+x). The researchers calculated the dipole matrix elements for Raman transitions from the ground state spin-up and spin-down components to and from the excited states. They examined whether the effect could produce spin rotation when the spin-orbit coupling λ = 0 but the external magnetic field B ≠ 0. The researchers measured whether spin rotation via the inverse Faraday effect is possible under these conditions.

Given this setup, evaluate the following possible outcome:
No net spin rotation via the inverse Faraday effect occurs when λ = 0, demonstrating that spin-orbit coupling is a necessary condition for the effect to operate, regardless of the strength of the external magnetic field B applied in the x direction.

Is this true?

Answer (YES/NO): YES